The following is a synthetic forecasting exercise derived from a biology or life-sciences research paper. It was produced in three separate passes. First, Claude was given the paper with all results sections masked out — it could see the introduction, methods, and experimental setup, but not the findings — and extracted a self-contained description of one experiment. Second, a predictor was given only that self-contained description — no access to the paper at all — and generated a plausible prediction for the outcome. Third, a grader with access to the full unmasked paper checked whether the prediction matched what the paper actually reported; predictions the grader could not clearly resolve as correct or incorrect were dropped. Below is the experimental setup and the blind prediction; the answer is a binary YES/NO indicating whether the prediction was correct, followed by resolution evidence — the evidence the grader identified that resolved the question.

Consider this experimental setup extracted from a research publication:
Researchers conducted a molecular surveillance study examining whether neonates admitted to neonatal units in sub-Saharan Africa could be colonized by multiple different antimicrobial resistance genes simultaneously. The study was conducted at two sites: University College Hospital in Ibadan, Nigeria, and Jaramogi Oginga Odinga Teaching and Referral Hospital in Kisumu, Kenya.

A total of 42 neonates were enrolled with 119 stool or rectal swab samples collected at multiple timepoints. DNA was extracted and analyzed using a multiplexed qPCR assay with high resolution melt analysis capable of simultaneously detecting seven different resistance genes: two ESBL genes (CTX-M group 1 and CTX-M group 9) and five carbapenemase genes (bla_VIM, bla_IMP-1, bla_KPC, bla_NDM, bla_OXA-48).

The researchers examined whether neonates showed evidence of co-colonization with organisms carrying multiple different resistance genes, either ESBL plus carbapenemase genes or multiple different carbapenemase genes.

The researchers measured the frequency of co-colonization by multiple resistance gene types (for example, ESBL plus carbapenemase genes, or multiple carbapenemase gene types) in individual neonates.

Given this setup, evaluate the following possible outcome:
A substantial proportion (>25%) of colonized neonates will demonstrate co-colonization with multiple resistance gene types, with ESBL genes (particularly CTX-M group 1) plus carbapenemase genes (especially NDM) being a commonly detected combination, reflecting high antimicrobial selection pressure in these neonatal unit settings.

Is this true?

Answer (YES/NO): YES